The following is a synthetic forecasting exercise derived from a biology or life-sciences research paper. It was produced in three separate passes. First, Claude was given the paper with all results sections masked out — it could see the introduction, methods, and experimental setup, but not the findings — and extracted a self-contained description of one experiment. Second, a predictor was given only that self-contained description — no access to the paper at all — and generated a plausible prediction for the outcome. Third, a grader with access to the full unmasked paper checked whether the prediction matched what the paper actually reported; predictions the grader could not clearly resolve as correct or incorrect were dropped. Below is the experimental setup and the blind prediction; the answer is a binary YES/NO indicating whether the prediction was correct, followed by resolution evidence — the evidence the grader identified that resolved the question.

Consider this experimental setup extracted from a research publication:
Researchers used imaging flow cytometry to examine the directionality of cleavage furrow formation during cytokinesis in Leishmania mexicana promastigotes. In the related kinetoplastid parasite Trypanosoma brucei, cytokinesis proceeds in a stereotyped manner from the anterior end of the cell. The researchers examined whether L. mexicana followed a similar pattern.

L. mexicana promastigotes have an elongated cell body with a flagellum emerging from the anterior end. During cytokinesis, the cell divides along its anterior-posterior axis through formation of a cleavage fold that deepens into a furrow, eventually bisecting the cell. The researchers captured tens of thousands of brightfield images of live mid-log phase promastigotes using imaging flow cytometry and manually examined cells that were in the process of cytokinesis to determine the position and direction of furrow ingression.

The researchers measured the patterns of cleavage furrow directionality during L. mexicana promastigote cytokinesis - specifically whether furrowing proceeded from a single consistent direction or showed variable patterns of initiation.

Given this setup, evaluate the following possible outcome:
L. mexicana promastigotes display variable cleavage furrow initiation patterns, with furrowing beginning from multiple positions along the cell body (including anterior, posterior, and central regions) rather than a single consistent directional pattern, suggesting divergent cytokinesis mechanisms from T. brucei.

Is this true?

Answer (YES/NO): YES